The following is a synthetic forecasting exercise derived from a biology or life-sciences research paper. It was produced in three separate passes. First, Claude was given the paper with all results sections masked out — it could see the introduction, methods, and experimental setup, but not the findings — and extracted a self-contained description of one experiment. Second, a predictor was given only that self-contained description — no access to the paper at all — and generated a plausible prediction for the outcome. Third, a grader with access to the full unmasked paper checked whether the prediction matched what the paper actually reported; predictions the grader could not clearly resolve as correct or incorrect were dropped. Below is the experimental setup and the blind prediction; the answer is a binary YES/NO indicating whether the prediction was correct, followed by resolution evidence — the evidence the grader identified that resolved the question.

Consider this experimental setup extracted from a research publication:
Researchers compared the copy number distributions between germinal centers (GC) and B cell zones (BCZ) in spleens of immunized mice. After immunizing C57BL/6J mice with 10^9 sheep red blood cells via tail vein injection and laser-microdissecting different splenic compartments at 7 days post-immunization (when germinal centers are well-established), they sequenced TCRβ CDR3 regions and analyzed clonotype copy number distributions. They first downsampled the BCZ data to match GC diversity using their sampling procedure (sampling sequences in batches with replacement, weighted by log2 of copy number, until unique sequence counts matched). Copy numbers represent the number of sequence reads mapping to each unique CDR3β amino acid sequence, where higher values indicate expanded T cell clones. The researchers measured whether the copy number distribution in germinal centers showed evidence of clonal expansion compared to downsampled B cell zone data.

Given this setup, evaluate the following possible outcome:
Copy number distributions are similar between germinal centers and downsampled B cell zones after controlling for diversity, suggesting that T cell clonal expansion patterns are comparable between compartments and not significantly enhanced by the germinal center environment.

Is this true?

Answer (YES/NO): NO